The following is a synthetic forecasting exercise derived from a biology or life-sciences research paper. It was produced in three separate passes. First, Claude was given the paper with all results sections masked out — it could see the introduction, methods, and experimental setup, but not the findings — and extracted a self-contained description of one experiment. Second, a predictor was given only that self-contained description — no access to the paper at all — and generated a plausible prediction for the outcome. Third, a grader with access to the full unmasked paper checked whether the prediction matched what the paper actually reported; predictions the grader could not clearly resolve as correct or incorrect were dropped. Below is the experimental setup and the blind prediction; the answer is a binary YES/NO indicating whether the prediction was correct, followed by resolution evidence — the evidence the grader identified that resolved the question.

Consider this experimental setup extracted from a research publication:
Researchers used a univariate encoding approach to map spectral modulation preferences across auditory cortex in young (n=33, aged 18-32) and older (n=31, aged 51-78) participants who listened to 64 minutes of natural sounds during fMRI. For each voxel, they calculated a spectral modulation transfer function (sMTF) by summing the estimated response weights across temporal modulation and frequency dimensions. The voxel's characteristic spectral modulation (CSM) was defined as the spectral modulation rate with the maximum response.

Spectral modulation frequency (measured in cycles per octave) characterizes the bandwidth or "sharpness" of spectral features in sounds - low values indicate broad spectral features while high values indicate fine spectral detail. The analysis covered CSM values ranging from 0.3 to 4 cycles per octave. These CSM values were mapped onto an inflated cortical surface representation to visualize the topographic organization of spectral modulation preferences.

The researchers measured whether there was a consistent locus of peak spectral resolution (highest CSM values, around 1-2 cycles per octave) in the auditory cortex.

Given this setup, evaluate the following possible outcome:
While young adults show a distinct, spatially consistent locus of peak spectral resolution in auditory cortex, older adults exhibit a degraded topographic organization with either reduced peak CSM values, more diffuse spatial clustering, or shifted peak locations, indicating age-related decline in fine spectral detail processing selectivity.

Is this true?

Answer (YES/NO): NO